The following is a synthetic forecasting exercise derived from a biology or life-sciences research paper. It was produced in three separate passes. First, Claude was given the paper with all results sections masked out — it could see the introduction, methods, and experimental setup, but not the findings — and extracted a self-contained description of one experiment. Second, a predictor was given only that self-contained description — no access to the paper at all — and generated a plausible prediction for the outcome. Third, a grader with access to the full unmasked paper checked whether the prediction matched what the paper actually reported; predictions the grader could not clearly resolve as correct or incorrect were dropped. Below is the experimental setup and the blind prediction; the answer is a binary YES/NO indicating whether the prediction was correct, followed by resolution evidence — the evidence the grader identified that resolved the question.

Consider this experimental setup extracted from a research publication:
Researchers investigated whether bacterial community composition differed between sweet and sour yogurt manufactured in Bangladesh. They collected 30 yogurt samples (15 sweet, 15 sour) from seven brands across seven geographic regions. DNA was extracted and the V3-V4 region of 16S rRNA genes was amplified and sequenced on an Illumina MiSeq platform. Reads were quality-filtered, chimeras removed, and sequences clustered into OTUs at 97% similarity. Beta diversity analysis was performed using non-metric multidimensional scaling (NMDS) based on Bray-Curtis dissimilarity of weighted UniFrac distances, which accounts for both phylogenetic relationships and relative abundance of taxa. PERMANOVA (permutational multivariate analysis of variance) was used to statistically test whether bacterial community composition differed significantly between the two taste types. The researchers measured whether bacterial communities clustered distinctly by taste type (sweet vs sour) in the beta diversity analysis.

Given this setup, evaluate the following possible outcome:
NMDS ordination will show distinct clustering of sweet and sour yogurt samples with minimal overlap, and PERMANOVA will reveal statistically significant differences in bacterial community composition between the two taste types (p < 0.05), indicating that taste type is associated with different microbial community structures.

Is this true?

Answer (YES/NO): YES